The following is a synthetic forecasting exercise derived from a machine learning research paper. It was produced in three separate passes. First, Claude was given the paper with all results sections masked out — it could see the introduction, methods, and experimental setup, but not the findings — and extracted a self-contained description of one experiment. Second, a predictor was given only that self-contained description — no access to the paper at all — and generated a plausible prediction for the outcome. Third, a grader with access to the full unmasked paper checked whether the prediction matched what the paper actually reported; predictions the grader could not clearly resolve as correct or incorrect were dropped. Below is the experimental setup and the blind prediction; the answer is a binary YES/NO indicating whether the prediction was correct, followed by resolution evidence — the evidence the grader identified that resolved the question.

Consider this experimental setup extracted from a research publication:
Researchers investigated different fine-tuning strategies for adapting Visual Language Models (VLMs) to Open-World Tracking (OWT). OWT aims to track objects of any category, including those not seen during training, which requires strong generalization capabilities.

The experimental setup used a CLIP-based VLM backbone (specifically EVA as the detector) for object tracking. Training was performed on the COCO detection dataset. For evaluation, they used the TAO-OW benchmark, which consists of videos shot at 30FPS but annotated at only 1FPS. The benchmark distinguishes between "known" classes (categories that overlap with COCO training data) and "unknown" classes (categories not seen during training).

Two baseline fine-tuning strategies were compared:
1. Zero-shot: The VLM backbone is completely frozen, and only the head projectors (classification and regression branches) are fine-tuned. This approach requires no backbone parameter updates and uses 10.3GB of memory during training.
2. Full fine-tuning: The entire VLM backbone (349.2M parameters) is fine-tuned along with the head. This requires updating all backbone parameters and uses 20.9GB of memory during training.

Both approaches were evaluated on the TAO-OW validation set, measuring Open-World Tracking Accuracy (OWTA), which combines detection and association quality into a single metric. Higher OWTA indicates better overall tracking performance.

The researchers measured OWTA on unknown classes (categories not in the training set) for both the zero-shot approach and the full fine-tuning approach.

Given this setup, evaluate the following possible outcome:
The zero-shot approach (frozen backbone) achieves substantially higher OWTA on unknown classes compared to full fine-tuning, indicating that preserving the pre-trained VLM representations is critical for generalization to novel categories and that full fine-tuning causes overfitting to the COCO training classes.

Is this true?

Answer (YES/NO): NO